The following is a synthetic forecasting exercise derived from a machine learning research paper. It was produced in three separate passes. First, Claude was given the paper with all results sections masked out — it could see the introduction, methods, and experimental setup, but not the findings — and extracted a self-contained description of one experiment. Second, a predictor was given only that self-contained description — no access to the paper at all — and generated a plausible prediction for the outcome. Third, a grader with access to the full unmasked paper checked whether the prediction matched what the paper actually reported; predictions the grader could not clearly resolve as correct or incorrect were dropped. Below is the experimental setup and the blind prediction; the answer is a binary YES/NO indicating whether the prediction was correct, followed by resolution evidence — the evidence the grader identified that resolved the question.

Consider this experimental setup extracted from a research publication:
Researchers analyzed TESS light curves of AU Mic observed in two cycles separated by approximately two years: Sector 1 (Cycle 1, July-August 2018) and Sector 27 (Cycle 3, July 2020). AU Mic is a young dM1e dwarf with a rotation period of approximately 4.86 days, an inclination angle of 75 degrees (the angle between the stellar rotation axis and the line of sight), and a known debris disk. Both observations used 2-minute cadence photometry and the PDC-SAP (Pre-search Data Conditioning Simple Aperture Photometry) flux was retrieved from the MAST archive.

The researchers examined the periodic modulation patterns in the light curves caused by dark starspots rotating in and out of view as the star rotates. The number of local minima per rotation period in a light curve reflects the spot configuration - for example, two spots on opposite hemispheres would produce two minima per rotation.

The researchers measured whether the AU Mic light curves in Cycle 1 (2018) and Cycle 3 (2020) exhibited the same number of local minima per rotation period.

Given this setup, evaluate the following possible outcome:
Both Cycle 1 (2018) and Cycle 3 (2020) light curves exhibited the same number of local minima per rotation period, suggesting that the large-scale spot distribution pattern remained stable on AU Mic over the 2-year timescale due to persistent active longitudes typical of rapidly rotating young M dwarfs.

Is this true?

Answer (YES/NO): YES